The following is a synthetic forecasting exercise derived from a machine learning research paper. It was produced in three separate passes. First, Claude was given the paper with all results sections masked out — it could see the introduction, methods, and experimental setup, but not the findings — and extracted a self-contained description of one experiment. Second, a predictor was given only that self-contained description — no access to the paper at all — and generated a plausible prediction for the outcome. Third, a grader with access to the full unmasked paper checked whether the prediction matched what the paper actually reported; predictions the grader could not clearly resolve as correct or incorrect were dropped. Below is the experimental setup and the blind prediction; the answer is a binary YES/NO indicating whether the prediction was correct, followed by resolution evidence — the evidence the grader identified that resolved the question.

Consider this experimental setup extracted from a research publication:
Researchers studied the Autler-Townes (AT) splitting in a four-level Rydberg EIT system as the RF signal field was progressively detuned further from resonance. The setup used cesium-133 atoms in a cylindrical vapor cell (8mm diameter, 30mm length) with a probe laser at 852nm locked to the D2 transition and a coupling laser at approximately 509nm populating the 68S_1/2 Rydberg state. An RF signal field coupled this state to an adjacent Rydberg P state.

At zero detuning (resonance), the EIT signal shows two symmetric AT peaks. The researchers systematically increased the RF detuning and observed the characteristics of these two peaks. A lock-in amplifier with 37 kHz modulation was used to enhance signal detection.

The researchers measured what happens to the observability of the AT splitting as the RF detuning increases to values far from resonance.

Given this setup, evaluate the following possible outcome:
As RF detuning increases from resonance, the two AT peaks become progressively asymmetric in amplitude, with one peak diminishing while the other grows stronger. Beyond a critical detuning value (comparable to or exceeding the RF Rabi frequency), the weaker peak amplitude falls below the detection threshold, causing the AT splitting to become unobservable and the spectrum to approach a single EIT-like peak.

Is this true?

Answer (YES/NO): NO